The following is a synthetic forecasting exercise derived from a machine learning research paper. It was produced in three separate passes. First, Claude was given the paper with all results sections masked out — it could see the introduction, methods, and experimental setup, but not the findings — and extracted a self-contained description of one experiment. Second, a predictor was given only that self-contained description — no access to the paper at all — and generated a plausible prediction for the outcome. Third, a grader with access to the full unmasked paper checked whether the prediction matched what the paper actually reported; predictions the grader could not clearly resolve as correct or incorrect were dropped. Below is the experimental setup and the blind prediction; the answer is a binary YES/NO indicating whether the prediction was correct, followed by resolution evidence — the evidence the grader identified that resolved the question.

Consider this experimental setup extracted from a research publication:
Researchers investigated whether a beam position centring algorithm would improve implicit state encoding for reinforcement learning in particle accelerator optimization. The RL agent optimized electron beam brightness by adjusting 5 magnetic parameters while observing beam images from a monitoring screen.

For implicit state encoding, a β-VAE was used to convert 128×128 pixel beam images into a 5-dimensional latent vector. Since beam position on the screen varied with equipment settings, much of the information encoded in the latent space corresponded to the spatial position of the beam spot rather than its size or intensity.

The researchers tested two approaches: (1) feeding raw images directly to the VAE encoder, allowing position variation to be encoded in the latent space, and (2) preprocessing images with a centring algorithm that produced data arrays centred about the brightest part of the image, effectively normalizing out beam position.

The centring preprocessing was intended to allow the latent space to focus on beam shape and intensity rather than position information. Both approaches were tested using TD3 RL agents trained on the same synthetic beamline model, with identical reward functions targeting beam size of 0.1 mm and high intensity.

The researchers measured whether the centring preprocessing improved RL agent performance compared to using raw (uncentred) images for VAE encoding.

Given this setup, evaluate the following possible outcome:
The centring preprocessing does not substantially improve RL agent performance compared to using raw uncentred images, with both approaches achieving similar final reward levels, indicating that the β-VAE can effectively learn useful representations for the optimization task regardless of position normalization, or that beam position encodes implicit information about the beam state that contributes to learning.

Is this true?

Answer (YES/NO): YES